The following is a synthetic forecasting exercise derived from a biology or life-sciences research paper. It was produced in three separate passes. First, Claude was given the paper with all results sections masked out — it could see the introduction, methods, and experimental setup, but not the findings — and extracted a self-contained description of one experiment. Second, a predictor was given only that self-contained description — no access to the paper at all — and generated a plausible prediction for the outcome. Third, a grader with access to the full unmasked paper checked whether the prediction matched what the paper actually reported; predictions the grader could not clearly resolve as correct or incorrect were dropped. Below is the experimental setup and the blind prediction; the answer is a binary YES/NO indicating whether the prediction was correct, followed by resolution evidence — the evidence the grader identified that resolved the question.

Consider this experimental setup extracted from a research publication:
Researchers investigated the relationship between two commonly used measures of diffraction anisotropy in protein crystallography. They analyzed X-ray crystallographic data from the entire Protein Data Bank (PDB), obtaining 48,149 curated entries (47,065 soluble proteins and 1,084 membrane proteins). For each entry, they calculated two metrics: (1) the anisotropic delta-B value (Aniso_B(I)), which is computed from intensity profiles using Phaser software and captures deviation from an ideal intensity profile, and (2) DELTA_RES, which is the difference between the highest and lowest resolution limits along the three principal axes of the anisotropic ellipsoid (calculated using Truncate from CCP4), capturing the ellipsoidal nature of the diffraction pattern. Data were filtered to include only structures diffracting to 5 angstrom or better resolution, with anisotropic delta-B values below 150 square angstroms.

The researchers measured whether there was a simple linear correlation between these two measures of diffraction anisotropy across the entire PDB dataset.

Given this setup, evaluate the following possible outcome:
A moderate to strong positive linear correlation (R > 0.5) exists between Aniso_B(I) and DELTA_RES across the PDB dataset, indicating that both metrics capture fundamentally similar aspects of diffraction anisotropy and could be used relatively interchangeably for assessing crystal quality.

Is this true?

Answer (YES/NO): NO